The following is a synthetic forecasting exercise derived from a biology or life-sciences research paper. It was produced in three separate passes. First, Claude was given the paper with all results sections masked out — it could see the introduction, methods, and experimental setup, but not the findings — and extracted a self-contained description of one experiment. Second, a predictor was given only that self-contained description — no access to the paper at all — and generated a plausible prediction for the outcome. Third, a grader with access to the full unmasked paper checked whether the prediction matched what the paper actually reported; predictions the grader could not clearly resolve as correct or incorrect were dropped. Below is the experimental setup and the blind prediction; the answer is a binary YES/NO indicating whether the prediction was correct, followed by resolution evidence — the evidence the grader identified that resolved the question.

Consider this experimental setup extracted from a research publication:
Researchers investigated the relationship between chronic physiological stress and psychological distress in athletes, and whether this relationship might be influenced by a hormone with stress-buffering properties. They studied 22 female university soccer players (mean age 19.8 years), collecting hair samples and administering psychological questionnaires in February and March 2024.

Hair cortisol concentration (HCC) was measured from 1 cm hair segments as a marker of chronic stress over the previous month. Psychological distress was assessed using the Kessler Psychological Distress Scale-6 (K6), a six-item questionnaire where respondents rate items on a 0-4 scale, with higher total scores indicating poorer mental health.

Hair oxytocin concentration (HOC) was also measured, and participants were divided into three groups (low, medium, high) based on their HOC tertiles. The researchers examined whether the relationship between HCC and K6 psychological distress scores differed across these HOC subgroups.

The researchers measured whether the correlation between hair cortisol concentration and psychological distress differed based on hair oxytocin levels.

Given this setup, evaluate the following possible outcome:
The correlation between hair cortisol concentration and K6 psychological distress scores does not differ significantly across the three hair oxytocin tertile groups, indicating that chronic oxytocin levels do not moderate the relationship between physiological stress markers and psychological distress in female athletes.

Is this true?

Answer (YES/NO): NO